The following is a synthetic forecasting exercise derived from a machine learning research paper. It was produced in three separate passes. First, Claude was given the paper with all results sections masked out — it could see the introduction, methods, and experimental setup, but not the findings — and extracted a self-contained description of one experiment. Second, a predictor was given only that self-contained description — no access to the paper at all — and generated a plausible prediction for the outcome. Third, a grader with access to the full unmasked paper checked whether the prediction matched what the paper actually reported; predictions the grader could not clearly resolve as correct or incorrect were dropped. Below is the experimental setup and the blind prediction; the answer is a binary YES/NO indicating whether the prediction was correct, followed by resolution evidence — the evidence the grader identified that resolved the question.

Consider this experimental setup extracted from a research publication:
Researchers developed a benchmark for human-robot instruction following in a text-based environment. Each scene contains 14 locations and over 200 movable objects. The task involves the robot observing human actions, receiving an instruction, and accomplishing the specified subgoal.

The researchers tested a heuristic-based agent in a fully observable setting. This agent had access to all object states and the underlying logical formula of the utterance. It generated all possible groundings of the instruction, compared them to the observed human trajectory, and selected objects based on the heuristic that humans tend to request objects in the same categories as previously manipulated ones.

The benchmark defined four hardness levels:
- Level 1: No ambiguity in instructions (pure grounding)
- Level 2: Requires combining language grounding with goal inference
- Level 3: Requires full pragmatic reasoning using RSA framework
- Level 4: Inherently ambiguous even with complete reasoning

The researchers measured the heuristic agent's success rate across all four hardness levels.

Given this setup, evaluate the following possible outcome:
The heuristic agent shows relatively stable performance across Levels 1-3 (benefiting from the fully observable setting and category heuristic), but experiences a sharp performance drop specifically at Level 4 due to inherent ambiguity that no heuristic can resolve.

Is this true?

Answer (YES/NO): NO